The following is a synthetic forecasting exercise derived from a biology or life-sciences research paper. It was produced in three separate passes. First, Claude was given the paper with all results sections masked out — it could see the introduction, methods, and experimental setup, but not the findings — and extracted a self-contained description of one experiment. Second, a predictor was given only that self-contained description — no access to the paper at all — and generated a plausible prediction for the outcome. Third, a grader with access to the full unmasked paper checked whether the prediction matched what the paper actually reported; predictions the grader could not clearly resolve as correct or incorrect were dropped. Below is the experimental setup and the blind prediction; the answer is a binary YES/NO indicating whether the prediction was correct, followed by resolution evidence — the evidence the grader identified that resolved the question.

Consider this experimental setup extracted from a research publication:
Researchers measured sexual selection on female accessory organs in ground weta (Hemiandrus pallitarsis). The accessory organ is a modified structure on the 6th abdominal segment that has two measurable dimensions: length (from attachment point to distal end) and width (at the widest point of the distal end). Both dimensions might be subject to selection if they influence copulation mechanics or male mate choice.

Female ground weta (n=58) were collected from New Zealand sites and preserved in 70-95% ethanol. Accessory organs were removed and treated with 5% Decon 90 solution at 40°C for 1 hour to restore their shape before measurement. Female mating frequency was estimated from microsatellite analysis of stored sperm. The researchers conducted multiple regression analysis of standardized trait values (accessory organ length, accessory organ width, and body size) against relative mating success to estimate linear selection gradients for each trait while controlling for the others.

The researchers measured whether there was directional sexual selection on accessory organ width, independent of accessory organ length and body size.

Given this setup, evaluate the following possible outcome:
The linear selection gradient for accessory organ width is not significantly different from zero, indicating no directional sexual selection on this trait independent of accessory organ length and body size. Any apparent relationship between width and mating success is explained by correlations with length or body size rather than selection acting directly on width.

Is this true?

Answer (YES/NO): YES